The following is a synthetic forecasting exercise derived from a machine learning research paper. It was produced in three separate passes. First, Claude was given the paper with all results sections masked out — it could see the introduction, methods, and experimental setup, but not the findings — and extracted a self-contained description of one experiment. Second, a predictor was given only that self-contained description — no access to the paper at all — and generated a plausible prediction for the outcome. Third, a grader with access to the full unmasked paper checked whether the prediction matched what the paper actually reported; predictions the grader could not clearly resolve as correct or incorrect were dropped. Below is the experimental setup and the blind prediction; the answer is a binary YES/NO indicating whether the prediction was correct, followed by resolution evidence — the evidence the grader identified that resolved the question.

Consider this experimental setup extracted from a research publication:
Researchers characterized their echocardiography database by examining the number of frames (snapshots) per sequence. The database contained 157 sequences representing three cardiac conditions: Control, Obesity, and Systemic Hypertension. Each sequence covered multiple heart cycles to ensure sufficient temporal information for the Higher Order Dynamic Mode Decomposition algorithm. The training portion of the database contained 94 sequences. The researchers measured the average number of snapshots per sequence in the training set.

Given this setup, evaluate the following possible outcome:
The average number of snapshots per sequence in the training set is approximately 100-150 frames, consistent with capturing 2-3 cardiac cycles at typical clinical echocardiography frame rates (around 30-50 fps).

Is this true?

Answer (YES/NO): NO